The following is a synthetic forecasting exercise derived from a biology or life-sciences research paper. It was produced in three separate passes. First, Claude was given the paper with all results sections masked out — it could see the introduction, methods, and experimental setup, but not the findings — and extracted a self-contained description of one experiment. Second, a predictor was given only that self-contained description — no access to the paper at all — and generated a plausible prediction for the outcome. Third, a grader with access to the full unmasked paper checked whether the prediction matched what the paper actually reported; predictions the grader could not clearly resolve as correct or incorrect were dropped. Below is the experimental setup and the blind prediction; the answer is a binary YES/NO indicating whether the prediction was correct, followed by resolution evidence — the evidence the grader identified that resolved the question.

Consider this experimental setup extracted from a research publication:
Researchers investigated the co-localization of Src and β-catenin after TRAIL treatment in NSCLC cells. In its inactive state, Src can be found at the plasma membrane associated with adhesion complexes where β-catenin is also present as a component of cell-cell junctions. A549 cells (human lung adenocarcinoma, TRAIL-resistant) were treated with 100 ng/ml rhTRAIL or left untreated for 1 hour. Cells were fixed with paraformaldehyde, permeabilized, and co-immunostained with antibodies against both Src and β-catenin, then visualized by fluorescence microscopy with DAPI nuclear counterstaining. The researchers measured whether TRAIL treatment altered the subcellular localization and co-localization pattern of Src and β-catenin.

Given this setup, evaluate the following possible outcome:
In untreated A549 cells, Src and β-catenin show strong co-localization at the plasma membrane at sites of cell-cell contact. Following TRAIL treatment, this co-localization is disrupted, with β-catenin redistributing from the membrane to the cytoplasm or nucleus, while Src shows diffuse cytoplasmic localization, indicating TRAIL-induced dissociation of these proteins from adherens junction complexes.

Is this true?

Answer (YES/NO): NO